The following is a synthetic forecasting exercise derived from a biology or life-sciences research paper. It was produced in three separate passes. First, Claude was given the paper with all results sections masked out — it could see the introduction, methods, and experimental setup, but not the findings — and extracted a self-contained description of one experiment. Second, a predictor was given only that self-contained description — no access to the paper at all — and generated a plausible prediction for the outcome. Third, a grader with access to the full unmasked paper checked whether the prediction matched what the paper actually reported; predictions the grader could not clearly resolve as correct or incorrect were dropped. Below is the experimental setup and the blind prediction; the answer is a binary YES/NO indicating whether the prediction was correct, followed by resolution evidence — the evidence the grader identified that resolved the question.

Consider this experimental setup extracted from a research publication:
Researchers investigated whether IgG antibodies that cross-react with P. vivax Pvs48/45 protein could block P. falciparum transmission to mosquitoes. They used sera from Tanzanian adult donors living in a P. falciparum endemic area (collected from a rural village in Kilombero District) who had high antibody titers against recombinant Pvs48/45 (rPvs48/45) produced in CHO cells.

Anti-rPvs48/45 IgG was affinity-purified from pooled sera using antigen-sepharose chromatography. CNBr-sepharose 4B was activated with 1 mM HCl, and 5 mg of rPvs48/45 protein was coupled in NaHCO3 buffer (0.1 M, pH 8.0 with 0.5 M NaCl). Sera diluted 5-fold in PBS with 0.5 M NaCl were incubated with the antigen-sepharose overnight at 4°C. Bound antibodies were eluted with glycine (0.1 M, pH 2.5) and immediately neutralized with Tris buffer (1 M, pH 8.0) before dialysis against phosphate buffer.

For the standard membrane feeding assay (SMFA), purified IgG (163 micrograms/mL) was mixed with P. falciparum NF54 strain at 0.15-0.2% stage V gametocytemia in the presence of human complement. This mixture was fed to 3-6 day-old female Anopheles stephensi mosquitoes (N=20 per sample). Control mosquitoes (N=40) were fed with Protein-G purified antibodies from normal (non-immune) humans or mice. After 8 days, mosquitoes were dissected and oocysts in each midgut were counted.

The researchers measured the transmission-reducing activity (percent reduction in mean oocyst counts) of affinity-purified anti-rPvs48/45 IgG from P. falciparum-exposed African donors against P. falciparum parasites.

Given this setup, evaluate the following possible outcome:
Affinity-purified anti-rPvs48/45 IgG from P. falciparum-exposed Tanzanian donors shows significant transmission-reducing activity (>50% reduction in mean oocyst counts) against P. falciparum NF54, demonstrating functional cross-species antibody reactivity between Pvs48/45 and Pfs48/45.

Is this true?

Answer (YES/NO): YES